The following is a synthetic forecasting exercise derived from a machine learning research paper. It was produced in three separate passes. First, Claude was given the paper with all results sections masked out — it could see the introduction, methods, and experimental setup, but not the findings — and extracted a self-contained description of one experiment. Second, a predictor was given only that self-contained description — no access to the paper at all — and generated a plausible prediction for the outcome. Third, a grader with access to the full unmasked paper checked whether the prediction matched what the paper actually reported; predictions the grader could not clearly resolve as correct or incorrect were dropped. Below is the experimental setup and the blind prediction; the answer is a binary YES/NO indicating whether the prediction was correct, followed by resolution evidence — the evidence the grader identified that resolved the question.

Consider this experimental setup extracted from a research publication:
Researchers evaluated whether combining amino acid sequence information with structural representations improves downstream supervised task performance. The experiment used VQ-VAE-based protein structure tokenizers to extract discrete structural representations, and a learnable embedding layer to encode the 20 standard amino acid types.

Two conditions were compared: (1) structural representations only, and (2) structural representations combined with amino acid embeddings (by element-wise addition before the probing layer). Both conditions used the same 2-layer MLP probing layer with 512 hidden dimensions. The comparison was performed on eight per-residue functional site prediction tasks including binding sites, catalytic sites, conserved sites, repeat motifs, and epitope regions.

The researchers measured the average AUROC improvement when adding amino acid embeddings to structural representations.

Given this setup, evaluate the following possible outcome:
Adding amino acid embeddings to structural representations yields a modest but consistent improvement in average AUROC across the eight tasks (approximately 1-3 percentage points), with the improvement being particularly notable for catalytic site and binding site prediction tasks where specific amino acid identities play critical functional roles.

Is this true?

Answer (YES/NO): NO